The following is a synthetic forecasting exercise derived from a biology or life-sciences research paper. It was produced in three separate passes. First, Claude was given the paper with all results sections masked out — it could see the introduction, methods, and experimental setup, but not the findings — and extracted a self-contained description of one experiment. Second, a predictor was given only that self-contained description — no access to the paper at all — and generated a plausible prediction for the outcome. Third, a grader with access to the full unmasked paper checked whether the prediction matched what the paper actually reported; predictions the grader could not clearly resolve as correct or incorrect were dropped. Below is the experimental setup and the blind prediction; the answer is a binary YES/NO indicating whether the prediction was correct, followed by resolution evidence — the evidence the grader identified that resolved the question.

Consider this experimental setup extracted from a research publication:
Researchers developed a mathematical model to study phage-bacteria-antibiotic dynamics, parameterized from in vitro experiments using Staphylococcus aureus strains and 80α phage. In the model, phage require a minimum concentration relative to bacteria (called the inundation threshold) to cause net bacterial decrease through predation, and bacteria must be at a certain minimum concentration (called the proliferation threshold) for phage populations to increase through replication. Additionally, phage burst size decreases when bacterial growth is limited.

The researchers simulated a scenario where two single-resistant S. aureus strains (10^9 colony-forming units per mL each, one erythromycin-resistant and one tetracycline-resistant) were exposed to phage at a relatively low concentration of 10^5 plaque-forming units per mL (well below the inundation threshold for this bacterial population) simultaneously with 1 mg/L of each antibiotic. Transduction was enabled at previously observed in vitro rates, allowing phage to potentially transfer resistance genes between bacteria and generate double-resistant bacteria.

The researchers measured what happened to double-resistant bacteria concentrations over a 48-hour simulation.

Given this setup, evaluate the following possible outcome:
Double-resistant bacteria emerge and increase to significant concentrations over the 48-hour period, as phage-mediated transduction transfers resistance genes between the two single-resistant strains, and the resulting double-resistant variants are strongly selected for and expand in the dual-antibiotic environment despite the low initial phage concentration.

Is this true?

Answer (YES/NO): YES